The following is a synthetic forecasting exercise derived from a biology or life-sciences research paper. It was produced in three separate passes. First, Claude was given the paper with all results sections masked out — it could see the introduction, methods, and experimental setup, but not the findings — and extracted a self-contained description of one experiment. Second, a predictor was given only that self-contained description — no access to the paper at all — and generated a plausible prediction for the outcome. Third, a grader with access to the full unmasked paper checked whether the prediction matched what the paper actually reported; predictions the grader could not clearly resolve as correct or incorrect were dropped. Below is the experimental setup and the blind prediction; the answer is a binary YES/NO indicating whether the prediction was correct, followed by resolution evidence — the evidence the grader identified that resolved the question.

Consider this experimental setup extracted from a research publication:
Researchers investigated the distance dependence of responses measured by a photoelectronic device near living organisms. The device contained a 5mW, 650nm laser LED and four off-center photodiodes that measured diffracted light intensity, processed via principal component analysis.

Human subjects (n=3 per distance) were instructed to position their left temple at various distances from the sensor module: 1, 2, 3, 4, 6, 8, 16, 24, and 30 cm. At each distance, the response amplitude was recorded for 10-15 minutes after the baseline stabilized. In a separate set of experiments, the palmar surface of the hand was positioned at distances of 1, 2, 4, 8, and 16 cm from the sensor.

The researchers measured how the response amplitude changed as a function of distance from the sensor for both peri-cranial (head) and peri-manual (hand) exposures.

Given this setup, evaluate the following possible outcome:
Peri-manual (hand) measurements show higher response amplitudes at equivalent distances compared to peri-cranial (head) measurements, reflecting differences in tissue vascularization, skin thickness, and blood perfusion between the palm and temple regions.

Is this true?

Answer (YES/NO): NO